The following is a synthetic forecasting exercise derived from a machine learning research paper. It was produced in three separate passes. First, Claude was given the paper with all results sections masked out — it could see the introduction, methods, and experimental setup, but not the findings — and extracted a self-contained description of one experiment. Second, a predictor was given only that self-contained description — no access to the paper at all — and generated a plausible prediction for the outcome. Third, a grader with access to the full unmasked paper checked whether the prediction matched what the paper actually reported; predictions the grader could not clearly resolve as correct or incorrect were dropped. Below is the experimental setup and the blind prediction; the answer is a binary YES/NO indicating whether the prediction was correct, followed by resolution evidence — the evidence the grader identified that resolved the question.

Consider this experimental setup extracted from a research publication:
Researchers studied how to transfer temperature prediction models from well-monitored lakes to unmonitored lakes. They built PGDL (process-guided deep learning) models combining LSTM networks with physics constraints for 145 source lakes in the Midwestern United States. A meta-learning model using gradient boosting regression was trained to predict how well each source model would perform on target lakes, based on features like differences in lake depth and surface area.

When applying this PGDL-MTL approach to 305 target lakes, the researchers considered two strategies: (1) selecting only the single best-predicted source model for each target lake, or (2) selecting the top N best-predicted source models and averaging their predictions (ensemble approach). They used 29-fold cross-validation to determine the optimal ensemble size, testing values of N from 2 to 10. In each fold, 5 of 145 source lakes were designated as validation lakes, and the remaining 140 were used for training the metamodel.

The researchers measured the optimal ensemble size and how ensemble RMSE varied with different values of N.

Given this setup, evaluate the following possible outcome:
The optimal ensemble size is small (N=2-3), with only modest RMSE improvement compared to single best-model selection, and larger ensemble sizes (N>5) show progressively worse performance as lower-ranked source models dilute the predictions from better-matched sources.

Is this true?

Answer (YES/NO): NO